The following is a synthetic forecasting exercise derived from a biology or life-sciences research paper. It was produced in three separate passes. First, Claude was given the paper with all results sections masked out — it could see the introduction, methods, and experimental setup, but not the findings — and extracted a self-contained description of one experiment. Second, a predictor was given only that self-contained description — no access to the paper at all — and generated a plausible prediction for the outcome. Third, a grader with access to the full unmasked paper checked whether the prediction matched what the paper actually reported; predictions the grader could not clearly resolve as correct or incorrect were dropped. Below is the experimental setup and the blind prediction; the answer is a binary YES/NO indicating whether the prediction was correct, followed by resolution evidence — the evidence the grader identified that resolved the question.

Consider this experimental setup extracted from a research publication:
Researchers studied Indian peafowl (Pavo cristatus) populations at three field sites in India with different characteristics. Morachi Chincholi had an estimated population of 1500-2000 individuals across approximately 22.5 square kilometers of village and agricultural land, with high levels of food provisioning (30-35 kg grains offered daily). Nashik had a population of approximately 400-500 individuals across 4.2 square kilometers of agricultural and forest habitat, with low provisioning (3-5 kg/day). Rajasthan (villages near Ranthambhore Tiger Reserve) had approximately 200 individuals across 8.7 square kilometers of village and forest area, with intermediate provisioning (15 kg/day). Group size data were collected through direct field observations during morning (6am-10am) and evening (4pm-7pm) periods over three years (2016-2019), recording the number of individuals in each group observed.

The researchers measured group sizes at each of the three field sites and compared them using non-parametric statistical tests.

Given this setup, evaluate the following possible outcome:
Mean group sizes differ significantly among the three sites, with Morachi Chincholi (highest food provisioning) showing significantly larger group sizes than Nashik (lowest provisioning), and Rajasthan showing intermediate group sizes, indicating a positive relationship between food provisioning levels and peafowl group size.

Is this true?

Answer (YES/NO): NO